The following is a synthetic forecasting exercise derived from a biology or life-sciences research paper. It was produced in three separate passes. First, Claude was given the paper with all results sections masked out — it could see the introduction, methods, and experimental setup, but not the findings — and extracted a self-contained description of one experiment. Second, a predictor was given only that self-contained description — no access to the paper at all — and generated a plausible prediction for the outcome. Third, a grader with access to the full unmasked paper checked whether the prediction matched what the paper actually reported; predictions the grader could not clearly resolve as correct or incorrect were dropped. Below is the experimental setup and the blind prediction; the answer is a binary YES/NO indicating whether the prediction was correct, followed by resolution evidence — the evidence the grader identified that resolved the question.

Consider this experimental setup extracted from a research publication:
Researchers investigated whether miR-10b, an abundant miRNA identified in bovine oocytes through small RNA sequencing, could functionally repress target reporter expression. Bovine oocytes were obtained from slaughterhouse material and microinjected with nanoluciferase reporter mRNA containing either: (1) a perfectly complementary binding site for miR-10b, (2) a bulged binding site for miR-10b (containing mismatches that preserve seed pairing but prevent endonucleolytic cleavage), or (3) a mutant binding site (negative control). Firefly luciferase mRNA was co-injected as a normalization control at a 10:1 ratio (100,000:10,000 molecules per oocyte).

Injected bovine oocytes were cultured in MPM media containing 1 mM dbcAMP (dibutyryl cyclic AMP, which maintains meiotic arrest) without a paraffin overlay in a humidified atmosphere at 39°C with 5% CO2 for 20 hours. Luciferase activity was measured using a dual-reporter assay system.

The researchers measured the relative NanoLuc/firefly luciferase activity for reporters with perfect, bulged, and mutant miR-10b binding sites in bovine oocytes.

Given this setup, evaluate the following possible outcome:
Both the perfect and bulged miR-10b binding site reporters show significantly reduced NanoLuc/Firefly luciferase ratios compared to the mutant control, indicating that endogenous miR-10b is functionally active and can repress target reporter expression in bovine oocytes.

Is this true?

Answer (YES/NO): YES